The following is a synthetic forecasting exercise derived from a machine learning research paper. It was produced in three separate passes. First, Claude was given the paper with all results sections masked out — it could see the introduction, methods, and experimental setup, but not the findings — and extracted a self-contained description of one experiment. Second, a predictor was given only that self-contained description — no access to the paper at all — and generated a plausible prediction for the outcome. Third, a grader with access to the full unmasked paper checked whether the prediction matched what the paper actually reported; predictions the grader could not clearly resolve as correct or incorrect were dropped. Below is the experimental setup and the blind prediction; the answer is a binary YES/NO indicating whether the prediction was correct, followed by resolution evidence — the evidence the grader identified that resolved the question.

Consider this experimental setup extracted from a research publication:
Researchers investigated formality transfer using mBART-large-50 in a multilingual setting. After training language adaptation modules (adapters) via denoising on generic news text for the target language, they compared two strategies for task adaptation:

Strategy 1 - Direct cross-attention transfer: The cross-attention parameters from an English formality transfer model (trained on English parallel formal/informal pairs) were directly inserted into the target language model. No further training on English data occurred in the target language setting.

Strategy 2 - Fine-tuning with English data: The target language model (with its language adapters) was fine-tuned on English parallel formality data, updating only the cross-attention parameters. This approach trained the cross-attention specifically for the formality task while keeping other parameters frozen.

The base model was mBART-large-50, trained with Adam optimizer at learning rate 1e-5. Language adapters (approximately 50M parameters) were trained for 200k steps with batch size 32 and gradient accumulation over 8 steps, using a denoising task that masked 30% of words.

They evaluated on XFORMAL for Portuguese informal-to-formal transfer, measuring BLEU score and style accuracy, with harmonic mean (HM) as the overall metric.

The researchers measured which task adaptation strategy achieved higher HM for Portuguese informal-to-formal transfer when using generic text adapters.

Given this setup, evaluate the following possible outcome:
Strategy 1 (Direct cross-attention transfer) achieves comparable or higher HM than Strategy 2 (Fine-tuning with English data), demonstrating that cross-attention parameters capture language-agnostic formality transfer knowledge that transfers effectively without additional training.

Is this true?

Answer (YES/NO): YES